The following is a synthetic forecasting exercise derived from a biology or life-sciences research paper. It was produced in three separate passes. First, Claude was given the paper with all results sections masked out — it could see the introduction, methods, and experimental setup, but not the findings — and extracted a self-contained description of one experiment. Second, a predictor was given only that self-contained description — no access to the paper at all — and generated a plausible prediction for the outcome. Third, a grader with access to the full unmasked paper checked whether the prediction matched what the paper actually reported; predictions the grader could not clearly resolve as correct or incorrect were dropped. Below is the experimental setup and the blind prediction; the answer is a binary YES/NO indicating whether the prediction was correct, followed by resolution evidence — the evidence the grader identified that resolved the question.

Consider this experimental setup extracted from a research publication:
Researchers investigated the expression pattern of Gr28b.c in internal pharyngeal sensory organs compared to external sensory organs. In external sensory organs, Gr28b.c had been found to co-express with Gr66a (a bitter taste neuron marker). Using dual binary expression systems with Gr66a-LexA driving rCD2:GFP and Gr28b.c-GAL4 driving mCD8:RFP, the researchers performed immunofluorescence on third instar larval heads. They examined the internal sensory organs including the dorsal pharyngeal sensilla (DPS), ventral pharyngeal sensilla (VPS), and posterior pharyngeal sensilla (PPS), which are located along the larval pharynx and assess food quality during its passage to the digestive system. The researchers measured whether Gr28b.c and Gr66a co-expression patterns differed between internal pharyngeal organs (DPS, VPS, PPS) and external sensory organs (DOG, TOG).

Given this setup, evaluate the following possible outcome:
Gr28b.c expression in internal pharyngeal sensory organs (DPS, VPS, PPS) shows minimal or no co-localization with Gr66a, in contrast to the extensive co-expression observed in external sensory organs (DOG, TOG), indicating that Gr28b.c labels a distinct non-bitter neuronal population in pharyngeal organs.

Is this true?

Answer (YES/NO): NO